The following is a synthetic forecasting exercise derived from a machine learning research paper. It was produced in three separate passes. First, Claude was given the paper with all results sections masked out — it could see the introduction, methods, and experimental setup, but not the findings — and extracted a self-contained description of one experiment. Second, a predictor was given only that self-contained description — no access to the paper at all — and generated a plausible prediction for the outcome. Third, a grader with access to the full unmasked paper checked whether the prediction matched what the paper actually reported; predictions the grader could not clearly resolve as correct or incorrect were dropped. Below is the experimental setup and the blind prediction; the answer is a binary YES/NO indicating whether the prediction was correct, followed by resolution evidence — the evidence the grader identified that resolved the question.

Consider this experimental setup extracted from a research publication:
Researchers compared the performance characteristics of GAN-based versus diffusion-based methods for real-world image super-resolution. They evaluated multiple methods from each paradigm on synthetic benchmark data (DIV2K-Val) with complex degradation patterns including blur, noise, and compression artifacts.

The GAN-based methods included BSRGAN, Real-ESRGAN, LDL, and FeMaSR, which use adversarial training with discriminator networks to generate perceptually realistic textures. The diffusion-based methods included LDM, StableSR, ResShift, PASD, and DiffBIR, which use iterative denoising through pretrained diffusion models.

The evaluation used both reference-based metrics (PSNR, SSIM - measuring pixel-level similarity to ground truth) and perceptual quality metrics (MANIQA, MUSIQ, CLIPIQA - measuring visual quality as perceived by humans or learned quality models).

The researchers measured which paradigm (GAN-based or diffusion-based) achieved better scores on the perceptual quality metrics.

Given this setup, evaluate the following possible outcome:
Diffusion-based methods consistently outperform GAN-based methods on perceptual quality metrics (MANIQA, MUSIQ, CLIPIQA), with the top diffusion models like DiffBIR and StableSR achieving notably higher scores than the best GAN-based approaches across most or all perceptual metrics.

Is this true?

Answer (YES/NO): YES